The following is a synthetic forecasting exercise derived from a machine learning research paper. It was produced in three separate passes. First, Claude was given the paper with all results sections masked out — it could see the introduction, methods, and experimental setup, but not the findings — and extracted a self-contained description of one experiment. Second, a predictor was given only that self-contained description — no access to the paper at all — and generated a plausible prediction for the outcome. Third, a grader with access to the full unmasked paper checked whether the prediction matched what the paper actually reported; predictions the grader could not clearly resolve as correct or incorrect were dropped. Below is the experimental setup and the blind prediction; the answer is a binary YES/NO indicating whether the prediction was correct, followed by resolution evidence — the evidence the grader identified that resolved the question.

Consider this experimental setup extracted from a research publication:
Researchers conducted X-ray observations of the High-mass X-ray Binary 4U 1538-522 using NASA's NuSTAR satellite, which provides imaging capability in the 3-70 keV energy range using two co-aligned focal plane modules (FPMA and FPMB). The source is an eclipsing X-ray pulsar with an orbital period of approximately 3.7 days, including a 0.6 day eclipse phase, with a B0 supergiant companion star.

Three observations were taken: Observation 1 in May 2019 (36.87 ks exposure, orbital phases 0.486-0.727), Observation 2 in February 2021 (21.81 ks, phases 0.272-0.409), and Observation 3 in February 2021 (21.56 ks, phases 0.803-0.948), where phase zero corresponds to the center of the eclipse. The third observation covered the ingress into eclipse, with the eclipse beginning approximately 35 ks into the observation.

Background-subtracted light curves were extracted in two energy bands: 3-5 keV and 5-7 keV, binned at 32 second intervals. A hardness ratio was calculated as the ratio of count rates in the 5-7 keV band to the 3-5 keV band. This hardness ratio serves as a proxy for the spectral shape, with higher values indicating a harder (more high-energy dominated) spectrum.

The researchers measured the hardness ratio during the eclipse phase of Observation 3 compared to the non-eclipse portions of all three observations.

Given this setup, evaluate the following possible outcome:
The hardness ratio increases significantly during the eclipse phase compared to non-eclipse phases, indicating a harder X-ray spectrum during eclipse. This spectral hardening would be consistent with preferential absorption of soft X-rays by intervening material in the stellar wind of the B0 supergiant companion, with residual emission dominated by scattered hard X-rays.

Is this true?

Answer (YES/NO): YES